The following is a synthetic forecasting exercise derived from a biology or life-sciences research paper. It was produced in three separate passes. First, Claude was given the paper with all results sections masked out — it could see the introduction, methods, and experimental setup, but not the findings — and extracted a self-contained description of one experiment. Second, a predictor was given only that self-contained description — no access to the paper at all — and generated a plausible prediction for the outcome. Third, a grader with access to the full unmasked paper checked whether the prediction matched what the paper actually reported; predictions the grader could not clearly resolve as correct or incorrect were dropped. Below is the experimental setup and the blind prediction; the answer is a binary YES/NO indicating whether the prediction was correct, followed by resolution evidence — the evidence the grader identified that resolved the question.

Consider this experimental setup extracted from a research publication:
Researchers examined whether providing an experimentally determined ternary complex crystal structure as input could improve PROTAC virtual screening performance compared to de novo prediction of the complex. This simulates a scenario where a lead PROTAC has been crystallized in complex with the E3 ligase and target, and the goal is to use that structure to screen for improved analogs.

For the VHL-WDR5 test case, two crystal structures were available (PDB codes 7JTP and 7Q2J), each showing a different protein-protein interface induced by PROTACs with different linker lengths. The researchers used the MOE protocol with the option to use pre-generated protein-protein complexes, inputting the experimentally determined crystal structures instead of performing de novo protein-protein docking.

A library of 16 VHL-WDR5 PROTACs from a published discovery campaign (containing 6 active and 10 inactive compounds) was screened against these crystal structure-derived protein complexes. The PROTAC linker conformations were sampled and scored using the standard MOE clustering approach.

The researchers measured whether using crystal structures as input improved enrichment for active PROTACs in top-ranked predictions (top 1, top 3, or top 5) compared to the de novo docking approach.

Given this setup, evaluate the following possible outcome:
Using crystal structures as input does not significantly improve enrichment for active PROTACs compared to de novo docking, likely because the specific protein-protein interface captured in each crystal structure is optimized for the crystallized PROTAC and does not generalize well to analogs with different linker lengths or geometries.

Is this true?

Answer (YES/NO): YES